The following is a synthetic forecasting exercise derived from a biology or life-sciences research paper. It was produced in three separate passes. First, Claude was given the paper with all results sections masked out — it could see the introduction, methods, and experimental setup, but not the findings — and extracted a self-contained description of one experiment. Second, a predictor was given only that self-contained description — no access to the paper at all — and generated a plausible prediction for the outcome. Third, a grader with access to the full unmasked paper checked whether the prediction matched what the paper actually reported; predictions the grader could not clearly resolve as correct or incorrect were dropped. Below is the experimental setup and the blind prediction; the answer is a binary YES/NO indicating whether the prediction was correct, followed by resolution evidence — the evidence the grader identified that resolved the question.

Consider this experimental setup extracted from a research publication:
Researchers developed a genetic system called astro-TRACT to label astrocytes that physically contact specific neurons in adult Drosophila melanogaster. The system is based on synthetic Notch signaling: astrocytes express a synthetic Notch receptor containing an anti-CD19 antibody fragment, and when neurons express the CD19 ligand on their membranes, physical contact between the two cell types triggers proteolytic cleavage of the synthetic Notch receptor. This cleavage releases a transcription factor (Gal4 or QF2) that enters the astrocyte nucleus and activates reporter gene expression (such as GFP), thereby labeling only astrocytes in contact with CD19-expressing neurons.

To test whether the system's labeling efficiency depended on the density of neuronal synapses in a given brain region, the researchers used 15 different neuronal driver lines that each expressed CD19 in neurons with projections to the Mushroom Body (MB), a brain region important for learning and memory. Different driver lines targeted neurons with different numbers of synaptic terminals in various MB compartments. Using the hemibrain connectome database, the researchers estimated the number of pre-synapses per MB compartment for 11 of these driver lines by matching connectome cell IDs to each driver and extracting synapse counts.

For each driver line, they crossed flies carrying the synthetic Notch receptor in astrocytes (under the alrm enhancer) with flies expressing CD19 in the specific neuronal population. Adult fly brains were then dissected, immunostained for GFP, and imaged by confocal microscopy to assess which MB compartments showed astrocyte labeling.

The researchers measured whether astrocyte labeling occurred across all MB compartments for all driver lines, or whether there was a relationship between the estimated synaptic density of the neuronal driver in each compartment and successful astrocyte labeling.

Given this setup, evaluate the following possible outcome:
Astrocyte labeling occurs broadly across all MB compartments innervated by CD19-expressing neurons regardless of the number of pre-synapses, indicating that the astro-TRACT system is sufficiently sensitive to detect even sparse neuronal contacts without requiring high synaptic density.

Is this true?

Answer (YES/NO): NO